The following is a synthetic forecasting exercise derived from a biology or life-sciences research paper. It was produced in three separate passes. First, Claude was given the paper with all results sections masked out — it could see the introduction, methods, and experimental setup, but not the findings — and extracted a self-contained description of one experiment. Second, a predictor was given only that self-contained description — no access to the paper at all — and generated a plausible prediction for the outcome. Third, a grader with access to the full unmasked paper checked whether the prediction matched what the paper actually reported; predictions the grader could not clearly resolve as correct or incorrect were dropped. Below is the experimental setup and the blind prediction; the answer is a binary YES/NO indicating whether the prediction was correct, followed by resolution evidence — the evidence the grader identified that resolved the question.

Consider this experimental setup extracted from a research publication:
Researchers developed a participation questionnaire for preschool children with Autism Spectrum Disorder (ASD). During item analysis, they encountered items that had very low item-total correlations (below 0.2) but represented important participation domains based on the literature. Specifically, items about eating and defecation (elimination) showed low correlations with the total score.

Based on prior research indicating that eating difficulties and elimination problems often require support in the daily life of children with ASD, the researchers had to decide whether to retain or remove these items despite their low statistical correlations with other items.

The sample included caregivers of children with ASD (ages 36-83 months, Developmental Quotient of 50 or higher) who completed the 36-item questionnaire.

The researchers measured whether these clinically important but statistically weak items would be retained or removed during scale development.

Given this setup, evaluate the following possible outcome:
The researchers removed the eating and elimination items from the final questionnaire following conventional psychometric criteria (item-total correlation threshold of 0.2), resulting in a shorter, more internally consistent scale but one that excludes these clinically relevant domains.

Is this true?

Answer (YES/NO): NO